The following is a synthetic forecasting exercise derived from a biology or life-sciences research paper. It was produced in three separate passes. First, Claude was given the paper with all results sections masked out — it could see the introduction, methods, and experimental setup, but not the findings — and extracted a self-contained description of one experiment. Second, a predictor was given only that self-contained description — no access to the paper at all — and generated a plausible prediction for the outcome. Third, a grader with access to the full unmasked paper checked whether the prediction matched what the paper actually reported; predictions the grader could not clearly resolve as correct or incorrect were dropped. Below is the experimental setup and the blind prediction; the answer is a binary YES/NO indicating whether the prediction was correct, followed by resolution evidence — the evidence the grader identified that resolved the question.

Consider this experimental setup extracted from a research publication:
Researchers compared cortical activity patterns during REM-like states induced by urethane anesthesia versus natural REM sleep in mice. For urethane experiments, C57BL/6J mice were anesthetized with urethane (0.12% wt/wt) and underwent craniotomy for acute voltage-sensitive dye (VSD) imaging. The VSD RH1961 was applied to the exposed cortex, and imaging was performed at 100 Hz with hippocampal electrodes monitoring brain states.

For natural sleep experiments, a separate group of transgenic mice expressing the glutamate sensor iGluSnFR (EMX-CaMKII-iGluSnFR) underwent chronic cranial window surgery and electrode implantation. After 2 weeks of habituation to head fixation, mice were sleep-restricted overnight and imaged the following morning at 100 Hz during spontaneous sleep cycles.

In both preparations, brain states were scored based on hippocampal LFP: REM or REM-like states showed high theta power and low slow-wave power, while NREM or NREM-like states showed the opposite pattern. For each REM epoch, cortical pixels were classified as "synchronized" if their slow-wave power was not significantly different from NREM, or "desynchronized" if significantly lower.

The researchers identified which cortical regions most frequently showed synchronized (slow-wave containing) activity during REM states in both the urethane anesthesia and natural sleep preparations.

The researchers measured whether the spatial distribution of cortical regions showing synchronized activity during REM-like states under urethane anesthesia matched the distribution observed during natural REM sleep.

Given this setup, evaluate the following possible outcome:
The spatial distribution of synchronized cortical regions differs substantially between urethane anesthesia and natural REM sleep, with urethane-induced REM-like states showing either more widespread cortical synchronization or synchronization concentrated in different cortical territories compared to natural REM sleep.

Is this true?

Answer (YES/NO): NO